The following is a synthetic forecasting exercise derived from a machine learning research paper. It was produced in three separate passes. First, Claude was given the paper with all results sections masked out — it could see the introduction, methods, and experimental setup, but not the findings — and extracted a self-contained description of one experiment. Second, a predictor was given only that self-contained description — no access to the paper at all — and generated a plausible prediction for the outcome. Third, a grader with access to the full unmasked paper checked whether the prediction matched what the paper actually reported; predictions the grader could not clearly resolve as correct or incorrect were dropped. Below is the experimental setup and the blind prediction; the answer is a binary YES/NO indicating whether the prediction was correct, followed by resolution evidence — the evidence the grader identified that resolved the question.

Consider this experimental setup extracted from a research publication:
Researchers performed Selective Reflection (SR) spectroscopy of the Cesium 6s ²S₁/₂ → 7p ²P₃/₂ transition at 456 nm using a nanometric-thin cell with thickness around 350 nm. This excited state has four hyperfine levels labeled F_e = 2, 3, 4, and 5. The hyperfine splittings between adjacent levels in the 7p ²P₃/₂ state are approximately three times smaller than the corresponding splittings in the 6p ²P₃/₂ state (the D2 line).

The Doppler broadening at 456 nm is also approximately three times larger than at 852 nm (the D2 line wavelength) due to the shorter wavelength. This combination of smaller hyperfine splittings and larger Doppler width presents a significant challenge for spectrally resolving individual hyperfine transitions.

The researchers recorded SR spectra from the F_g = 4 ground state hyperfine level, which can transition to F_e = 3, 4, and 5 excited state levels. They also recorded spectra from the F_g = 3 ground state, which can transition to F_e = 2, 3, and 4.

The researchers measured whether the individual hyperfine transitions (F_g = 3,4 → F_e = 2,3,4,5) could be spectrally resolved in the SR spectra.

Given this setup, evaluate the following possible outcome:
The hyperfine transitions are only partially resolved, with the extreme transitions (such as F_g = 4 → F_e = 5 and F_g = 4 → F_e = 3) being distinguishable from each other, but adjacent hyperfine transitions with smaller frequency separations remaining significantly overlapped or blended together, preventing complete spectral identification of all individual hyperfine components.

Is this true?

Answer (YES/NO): NO